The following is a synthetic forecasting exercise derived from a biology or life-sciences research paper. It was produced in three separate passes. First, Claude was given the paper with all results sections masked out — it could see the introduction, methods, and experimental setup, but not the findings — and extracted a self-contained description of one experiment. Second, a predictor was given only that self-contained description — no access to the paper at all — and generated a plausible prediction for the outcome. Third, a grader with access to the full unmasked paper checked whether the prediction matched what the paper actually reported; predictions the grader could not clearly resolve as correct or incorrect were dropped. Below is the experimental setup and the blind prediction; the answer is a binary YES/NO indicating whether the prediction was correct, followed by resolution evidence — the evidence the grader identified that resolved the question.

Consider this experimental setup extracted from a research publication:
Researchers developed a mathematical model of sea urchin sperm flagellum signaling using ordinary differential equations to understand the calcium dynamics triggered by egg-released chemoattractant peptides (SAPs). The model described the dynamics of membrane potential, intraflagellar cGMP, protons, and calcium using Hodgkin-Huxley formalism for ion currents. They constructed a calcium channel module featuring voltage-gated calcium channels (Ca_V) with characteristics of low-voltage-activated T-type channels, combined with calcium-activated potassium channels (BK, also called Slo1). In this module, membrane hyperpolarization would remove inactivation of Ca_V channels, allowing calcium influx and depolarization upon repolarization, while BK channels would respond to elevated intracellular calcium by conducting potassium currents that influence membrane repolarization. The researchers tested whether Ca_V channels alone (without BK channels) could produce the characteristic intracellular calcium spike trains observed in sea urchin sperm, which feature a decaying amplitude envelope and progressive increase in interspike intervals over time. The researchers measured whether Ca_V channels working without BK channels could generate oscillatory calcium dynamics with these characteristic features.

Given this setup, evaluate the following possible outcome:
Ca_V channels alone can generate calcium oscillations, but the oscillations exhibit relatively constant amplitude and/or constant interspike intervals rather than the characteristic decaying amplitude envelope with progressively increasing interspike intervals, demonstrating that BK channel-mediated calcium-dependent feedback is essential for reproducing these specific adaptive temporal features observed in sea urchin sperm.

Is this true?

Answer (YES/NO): YES